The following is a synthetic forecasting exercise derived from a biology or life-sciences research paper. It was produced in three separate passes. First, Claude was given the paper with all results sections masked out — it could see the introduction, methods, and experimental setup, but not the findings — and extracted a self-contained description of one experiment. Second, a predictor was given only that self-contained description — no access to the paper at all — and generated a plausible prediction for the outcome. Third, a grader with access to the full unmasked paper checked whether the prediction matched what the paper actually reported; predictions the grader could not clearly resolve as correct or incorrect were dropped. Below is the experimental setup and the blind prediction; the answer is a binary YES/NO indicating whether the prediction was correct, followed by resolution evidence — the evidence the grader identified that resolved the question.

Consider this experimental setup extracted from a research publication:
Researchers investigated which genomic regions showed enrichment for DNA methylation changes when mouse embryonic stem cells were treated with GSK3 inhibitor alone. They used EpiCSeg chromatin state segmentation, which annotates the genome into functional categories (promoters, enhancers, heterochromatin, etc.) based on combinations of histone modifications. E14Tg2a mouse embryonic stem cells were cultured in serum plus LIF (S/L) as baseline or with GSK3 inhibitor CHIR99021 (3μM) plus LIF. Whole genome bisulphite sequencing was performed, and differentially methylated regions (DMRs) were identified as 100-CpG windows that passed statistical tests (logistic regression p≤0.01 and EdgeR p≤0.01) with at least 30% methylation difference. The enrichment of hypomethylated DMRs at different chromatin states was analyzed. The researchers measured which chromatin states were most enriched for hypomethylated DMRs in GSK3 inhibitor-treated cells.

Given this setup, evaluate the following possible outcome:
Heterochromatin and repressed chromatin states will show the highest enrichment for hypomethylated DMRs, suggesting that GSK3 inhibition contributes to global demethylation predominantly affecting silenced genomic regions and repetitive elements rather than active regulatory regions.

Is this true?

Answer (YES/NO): NO